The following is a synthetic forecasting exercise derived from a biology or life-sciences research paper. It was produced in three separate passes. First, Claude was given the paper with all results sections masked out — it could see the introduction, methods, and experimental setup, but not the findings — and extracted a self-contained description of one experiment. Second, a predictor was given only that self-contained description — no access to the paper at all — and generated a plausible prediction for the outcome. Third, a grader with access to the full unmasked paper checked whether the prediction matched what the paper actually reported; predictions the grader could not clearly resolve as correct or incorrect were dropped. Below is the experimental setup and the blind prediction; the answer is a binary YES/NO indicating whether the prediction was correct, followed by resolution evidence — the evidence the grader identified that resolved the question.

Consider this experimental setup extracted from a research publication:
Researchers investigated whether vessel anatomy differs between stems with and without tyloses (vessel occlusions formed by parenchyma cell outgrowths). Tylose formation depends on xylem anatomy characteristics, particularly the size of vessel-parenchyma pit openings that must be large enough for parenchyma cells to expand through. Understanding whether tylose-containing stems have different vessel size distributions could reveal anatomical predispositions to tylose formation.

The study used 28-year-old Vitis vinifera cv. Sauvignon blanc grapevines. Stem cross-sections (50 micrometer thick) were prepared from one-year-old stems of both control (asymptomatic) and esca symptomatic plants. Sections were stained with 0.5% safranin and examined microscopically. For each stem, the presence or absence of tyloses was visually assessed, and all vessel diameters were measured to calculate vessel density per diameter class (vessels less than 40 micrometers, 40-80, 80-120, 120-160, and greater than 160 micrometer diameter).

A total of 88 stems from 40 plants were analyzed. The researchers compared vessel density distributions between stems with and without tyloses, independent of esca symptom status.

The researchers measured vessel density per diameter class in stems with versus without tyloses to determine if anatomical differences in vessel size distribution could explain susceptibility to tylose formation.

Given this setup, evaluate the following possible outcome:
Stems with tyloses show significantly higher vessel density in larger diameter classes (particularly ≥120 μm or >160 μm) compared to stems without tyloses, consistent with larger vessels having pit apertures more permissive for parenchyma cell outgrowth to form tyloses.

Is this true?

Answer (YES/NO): NO